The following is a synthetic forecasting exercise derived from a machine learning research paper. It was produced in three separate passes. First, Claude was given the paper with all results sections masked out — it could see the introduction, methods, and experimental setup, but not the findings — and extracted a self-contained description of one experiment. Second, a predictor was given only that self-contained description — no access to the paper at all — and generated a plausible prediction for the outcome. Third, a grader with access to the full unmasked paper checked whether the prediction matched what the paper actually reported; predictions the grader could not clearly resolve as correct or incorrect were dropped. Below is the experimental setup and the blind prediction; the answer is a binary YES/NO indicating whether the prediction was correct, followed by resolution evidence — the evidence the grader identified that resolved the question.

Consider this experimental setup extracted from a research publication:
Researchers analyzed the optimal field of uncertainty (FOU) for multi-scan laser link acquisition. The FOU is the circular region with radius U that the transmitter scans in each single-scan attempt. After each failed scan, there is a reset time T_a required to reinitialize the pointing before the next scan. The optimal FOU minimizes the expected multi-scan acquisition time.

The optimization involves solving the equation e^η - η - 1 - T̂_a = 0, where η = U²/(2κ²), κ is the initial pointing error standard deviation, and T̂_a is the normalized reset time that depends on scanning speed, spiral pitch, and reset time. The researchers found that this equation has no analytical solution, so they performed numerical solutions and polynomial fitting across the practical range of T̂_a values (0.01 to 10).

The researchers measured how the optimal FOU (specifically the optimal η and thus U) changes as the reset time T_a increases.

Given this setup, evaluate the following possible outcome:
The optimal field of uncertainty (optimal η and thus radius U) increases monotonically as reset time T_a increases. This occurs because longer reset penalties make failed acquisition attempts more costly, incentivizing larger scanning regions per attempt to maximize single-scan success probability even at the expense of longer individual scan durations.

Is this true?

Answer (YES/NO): YES